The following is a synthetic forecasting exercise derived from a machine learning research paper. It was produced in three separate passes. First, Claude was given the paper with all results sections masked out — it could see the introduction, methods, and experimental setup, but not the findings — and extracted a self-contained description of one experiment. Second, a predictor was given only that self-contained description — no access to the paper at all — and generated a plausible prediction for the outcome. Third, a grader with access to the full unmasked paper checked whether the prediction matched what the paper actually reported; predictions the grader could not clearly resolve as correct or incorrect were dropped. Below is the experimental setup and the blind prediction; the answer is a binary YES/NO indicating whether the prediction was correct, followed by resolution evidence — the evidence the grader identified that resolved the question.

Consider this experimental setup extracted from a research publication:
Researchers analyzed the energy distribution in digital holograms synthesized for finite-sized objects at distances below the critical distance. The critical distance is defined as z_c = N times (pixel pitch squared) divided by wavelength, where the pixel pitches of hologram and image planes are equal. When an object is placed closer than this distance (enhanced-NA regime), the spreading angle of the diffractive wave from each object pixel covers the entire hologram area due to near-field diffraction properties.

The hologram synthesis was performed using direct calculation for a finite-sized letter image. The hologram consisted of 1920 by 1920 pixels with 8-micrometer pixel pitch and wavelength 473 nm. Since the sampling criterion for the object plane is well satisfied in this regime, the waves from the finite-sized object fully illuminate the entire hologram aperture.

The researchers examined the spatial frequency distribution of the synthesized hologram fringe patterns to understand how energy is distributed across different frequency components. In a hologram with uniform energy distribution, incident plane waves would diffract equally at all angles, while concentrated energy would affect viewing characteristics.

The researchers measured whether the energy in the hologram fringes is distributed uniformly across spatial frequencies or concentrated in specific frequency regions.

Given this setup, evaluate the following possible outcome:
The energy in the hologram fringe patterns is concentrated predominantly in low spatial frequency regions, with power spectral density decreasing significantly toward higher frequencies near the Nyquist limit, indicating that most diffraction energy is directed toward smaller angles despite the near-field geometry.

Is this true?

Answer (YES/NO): YES